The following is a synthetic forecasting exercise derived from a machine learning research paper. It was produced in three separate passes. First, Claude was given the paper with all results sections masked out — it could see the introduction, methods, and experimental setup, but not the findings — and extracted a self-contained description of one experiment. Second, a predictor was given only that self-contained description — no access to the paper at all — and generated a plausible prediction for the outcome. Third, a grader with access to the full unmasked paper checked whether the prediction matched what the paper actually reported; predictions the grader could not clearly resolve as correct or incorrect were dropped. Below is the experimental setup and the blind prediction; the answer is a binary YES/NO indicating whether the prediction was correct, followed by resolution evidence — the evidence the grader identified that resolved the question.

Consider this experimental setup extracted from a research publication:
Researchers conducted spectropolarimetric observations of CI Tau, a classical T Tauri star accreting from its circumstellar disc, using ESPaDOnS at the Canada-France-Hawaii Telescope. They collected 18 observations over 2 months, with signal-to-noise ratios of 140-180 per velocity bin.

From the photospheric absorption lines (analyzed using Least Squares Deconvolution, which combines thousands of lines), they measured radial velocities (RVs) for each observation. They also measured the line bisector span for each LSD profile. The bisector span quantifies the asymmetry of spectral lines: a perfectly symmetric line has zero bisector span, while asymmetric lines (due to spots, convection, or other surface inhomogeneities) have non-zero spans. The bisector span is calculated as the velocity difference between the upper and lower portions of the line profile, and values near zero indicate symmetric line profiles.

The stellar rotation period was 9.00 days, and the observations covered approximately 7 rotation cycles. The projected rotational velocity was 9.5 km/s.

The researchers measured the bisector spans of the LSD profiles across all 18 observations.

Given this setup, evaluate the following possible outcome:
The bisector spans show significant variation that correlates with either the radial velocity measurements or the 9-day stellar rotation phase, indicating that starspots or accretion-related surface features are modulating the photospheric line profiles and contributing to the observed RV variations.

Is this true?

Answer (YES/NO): YES